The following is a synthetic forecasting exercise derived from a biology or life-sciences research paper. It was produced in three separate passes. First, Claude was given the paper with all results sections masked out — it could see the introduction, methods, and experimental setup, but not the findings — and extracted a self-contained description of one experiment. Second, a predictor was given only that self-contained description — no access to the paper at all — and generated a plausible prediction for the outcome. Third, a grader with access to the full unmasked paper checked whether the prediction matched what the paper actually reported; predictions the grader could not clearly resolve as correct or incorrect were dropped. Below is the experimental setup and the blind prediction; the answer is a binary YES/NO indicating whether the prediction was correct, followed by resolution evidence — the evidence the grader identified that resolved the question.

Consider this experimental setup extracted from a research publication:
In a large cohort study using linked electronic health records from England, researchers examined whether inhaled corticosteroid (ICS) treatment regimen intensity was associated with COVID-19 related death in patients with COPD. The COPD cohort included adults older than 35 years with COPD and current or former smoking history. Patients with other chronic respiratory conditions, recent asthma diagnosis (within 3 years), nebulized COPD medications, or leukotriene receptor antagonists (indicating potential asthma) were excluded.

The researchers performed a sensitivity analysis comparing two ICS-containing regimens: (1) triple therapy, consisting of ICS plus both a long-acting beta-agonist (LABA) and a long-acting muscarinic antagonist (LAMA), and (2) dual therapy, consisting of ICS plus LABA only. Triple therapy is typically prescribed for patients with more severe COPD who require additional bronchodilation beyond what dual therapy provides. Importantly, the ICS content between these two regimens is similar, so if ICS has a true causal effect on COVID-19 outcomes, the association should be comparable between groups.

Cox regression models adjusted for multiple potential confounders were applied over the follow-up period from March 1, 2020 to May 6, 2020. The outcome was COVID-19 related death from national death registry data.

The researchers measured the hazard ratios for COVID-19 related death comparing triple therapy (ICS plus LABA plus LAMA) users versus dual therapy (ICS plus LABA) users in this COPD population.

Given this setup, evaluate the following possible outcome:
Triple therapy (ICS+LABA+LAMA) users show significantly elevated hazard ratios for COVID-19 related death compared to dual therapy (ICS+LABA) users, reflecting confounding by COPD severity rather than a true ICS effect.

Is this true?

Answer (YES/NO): YES